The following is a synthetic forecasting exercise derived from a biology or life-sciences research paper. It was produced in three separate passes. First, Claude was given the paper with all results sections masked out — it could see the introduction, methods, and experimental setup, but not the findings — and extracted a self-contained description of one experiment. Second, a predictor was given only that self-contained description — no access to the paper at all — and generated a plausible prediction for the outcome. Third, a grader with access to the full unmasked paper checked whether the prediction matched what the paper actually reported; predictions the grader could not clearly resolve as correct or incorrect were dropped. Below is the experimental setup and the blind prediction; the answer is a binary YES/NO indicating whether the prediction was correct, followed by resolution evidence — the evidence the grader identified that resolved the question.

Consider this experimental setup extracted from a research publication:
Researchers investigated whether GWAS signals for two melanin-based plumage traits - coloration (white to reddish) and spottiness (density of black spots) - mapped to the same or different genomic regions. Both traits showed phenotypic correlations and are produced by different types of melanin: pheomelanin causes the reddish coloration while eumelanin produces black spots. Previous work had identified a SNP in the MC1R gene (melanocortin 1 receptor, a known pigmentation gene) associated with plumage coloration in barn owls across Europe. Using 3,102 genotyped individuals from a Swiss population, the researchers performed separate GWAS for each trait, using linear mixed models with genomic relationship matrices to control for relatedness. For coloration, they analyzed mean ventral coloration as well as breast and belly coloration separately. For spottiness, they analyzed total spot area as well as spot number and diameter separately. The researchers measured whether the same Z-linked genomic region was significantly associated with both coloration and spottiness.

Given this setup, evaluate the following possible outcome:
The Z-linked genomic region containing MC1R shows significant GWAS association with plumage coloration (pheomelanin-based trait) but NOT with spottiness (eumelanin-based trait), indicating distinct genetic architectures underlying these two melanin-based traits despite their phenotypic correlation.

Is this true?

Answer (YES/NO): NO